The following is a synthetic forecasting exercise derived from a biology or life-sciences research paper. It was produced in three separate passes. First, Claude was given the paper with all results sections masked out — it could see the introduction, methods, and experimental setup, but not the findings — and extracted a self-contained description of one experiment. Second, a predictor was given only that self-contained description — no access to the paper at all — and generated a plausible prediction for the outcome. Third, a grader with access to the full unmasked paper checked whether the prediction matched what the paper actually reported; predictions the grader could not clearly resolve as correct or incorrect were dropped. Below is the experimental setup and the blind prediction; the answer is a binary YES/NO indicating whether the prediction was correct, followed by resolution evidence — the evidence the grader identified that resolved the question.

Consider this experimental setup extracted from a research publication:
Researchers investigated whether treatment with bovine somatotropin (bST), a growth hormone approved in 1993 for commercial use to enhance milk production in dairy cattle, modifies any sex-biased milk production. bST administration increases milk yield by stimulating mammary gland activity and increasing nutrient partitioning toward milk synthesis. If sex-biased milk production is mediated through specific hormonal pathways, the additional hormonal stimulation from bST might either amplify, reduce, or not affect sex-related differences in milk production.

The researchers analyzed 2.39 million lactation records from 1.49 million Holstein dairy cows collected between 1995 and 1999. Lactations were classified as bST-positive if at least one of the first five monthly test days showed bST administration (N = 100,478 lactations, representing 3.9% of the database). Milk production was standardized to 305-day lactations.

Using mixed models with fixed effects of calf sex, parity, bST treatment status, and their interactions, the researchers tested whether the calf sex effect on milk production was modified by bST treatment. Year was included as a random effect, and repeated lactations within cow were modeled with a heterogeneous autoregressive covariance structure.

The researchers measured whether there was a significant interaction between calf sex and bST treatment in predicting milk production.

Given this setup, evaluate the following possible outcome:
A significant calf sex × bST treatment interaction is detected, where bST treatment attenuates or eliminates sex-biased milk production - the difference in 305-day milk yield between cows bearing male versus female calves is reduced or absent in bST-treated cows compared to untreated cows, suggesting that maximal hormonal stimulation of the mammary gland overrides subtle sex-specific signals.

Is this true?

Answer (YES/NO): YES